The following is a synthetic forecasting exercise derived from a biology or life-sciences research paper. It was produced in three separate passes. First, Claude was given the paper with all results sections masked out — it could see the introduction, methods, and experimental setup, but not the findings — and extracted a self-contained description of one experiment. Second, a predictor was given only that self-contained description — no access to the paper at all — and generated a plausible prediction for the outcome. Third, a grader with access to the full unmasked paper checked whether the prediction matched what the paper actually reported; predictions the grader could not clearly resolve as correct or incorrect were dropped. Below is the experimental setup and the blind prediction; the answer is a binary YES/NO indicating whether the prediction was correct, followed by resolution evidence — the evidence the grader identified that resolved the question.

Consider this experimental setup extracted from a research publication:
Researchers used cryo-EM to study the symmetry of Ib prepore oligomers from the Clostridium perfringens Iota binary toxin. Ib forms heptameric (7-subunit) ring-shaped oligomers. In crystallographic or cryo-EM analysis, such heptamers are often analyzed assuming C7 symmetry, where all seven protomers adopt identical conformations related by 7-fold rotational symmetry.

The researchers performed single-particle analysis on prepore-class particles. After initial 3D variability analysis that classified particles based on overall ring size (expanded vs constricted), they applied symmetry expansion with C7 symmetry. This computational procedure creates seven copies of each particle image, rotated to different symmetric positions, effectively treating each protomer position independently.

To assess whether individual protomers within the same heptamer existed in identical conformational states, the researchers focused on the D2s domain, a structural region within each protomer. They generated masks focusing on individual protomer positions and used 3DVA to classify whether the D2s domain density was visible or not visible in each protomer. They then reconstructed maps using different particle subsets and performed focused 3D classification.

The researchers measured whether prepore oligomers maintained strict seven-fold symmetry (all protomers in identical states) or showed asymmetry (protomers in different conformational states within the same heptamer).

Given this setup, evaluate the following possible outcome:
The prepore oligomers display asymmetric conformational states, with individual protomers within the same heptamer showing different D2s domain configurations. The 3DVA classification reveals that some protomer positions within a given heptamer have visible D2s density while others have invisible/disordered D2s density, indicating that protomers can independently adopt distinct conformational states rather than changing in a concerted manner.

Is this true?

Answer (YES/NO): YES